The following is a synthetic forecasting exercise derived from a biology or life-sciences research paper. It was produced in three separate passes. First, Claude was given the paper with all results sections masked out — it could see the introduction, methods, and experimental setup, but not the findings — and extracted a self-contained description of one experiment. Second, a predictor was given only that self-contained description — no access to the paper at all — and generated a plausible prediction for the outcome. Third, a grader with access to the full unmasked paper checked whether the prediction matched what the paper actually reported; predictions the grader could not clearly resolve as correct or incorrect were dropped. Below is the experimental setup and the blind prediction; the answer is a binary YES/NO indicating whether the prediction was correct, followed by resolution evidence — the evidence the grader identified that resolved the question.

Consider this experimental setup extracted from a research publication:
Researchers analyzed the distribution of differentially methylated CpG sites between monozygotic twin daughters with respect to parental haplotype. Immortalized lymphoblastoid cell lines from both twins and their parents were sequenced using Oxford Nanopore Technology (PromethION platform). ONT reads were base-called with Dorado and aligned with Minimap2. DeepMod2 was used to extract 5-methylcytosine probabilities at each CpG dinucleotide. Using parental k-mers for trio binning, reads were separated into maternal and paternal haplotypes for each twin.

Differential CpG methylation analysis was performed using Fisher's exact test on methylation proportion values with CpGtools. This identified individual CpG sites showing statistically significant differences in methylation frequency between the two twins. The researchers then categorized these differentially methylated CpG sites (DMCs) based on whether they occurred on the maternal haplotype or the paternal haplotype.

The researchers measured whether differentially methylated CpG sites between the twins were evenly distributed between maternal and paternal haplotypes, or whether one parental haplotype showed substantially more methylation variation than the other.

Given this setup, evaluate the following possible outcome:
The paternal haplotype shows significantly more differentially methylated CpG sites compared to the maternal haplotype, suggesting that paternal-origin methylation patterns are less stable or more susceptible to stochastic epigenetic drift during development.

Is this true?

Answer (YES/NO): NO